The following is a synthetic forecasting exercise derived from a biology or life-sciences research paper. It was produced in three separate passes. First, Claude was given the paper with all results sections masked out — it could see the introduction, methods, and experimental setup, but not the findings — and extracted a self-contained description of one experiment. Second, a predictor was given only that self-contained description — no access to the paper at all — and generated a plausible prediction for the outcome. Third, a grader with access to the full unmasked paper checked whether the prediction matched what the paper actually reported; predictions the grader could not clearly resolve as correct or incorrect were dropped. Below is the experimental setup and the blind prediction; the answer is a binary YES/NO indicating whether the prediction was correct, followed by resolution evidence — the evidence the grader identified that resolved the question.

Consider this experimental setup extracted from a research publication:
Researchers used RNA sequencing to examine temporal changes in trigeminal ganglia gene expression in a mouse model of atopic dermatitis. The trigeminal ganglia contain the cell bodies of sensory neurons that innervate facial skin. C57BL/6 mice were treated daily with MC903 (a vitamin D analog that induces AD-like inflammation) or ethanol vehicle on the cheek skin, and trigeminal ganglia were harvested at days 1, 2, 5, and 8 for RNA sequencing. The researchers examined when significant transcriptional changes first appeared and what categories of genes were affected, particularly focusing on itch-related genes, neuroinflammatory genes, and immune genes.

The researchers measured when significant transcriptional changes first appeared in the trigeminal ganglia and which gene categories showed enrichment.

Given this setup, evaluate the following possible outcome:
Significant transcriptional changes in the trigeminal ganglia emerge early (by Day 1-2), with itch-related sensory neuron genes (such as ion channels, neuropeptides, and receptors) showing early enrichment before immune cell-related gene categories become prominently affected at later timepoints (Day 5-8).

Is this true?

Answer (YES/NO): NO